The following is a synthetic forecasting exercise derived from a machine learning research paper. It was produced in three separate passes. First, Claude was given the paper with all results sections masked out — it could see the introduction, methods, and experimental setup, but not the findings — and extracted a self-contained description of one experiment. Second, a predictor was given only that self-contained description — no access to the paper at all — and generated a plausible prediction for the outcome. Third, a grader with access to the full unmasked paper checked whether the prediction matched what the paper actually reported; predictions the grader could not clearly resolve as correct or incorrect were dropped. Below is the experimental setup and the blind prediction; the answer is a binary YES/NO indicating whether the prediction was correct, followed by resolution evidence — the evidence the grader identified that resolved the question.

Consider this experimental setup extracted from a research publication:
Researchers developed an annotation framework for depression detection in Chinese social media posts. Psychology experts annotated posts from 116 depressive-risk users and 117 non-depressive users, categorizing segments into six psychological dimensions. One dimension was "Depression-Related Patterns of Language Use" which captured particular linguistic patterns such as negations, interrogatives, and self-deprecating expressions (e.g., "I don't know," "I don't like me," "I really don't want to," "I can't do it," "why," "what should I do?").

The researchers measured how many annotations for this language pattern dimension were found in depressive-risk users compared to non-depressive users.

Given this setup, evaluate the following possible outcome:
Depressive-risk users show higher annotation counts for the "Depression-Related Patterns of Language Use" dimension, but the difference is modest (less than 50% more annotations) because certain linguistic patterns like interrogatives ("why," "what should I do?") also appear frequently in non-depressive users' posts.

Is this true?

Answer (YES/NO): NO